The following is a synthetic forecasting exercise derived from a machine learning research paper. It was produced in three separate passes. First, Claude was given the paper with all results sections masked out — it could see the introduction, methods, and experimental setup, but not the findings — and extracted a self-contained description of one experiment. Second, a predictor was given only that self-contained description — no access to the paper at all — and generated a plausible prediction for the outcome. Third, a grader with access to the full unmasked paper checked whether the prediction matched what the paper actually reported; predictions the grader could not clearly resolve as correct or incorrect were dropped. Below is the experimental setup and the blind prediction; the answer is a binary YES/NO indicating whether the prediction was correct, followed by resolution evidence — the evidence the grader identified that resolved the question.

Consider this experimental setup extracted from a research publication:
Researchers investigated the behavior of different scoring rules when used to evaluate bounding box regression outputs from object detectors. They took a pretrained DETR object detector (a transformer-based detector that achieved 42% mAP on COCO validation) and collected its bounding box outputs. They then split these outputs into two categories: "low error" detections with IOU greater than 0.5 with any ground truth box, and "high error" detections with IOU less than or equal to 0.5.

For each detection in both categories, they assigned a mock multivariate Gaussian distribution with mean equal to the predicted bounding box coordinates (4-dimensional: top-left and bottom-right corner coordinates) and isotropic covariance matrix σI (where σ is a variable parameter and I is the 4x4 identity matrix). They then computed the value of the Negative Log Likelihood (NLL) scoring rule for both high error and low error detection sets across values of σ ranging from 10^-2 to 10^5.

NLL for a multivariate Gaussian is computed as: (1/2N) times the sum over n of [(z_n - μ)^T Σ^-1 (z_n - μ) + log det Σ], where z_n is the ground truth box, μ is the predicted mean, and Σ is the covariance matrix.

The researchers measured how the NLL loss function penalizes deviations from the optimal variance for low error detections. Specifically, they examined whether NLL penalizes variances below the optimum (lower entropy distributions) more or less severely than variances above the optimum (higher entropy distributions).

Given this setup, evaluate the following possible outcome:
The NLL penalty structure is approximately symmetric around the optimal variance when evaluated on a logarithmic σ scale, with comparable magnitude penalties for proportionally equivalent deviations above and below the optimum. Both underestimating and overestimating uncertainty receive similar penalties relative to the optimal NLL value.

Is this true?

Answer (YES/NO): NO